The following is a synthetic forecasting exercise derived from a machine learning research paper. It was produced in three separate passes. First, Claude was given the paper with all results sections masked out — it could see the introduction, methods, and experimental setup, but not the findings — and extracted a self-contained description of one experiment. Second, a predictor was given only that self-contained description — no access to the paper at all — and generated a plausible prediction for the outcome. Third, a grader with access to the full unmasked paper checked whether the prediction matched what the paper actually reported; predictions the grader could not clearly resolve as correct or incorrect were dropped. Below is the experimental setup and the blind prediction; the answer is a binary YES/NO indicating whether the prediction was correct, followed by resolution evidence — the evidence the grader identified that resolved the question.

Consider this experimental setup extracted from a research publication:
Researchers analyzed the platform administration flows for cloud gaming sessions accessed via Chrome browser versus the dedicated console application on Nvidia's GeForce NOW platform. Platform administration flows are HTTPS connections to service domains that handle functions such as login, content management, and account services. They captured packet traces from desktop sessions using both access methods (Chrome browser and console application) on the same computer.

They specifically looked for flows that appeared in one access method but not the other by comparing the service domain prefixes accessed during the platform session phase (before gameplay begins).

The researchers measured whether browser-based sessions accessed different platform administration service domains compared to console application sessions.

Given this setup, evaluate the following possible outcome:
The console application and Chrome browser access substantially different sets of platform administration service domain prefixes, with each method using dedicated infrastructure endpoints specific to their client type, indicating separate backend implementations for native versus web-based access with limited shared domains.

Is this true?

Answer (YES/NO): NO